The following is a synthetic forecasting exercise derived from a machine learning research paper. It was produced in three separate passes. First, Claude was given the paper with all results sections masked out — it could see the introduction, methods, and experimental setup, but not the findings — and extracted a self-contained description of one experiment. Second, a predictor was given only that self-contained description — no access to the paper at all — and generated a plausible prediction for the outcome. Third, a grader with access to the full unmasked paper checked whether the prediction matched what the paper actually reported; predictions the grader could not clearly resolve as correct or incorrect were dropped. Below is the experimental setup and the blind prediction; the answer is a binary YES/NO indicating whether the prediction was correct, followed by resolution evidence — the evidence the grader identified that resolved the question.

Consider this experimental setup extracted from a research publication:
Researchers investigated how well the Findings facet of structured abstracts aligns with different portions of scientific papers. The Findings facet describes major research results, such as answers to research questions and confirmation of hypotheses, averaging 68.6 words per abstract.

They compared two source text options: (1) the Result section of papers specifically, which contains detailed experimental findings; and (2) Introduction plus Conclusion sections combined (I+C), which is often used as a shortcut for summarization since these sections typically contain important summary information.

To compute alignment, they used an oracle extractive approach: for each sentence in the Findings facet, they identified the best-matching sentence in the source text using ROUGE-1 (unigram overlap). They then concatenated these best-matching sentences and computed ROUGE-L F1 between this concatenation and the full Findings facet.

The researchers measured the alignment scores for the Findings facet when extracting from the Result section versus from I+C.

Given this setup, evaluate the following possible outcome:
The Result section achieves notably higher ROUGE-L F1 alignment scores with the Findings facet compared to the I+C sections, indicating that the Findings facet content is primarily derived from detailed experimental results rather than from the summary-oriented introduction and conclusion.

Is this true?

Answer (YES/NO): YES